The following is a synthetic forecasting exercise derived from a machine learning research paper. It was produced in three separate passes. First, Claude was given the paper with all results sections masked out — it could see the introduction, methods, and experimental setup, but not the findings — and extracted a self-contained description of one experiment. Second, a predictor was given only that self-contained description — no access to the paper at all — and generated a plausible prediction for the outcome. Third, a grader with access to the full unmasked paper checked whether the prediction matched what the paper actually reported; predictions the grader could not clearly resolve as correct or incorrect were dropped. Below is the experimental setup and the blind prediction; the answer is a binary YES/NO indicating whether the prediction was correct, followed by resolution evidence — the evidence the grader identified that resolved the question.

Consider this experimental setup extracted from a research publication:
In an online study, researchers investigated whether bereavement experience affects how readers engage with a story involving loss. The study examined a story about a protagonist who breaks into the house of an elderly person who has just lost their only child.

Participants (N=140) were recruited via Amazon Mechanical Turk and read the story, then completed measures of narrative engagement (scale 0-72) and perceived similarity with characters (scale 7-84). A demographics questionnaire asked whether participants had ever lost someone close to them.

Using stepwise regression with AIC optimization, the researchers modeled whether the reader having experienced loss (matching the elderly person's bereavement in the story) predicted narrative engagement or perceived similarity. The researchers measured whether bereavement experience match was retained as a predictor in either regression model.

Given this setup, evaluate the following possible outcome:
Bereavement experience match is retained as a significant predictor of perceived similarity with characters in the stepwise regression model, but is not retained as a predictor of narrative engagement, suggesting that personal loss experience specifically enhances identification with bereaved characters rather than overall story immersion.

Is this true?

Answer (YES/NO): NO